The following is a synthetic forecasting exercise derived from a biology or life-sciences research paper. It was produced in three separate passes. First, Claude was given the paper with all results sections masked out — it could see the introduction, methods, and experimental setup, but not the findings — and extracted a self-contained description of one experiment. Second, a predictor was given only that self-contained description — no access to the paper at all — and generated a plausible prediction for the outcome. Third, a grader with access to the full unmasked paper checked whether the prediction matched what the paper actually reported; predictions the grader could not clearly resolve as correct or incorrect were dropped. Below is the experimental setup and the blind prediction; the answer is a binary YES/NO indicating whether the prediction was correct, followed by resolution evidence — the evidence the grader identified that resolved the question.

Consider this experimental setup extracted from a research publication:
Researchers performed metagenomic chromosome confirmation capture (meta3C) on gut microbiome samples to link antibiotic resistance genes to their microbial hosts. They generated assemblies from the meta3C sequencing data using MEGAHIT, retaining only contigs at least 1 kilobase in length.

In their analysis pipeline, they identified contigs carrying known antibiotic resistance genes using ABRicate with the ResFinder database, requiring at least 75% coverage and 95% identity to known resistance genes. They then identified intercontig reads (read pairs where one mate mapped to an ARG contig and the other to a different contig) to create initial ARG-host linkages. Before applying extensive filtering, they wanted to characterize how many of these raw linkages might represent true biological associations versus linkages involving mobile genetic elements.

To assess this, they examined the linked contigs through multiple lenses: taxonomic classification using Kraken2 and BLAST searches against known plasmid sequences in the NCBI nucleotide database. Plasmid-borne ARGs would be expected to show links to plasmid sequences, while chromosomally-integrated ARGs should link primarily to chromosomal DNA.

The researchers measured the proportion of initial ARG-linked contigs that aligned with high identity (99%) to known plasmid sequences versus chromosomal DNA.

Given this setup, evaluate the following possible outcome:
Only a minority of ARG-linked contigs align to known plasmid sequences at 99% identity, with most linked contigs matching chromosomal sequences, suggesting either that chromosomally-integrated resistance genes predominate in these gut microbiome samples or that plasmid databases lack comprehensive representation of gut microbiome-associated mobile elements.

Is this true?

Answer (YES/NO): YES